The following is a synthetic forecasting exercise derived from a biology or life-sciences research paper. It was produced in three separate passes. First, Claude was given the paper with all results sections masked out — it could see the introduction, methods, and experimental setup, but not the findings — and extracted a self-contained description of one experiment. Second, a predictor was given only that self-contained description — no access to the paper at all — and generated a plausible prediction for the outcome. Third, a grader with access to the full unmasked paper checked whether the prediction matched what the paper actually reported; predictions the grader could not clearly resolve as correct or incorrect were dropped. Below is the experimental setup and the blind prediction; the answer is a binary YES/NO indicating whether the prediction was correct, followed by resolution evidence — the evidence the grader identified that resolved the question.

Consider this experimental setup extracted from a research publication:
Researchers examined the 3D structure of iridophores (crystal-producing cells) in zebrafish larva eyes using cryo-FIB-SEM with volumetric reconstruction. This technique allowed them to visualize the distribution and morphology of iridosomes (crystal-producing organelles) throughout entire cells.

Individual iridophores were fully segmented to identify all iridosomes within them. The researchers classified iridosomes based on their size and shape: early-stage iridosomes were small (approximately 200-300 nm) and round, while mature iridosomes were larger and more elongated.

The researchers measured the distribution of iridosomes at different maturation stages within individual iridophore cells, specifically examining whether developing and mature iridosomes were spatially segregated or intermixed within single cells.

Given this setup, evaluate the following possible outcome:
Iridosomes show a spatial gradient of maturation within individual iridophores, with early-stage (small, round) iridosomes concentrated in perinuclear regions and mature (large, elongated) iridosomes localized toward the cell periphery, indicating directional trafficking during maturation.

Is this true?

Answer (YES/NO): NO